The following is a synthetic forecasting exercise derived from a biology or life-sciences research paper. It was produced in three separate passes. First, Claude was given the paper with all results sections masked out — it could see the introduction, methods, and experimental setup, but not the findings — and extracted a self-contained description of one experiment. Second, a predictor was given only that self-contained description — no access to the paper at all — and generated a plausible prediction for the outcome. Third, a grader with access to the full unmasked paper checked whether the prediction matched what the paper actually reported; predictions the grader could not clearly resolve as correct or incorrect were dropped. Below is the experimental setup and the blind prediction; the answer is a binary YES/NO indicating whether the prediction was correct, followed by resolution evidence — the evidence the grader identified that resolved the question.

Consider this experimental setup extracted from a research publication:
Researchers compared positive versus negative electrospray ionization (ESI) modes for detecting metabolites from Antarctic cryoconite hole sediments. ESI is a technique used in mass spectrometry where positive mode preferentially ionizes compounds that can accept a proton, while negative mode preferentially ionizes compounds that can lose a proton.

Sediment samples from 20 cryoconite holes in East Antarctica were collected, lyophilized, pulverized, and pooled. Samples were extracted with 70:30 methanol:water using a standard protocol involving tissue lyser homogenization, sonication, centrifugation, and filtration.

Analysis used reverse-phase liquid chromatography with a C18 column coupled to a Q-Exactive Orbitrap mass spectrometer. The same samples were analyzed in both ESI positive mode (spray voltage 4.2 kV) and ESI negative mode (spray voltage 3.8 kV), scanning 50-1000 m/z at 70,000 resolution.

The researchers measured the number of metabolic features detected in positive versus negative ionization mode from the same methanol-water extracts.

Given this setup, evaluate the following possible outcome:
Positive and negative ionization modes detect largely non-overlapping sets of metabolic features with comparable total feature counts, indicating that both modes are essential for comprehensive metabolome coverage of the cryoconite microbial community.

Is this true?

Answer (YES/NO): NO